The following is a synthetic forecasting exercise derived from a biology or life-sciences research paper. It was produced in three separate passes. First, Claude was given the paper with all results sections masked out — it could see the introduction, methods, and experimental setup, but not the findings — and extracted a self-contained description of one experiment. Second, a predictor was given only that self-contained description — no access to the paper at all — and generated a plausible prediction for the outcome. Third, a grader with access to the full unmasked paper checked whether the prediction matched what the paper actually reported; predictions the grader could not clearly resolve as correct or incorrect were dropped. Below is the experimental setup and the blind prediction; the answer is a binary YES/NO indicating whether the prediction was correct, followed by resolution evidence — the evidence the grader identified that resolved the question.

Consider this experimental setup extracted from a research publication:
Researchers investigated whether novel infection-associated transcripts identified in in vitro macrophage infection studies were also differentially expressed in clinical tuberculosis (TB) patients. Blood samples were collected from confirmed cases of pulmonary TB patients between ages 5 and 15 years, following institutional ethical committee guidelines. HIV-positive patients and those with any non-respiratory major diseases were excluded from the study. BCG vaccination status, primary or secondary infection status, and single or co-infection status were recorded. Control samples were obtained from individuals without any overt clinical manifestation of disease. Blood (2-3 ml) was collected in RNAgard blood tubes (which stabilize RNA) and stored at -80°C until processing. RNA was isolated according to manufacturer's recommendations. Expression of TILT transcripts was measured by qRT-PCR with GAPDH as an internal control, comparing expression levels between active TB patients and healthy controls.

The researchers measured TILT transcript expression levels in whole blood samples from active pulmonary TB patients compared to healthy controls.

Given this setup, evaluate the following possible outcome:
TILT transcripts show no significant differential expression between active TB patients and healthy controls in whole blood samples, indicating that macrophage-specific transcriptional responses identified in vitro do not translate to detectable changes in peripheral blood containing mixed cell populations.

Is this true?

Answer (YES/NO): NO